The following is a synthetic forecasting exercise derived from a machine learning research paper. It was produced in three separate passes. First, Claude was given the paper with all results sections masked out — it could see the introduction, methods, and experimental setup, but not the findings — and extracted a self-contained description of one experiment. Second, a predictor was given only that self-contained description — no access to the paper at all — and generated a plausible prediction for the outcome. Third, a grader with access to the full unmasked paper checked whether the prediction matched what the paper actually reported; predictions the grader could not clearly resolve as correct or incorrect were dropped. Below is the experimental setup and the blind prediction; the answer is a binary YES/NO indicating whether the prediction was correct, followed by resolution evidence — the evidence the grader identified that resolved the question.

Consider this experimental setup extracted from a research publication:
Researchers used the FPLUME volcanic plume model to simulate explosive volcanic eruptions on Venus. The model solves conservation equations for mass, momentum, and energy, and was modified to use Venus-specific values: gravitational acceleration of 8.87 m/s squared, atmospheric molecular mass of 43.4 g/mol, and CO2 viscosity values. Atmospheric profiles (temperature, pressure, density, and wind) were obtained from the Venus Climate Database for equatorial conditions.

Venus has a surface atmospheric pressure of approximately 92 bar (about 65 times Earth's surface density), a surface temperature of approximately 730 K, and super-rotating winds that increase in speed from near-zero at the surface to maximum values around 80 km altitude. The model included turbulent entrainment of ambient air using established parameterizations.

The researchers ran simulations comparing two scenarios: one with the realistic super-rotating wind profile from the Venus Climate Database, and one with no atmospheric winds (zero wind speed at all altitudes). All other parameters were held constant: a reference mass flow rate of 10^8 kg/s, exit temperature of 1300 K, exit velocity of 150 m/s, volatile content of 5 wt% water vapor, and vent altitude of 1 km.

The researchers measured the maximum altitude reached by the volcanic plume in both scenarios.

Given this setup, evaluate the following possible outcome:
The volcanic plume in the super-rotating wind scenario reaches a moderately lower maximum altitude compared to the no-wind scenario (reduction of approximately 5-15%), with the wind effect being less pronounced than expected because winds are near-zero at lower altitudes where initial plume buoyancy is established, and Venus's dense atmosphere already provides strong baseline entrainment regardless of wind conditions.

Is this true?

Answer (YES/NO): YES